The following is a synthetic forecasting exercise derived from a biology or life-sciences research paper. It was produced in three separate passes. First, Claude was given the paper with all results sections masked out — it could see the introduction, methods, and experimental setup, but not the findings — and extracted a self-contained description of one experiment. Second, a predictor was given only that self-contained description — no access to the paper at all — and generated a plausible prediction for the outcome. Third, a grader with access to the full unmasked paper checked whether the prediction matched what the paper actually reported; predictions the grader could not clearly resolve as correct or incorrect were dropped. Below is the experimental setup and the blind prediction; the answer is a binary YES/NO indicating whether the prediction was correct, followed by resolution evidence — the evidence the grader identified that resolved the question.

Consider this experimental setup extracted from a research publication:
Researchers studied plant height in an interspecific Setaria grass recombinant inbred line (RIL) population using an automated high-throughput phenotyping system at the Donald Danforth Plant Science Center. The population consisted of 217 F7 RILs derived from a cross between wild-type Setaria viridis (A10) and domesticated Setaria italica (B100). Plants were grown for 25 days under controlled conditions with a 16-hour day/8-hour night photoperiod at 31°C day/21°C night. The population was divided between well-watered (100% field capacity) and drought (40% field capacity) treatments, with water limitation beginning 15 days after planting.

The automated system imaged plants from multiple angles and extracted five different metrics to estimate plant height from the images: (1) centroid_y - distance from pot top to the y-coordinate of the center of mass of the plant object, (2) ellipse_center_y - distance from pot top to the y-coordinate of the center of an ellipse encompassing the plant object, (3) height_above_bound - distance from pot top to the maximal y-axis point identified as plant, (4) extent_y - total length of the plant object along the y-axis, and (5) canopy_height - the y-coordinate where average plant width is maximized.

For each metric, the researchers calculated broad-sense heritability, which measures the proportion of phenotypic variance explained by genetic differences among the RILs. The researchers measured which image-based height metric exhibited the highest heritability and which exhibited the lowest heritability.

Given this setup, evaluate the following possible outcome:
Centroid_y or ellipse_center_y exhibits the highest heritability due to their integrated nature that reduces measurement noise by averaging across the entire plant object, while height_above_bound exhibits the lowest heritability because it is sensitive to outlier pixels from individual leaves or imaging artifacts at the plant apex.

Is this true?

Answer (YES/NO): NO